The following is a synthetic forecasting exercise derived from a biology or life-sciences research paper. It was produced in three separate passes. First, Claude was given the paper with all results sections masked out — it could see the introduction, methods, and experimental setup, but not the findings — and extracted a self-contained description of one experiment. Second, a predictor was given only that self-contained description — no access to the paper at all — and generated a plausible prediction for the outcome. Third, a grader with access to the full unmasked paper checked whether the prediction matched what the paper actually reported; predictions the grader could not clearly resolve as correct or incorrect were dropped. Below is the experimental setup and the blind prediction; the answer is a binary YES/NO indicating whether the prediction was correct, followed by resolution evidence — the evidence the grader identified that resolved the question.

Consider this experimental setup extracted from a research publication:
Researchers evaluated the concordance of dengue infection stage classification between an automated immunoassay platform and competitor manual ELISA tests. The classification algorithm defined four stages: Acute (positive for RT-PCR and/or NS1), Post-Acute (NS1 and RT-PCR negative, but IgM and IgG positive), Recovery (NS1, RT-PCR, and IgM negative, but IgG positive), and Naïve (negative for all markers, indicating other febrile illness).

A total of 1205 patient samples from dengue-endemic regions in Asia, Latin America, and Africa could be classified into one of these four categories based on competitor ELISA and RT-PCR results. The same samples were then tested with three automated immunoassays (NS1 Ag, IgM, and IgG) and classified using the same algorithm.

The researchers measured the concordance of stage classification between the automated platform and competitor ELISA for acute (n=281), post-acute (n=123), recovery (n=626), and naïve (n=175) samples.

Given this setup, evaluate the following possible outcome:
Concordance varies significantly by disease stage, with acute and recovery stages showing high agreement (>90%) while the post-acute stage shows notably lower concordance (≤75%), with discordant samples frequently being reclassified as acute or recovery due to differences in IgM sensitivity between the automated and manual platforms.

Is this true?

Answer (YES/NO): NO